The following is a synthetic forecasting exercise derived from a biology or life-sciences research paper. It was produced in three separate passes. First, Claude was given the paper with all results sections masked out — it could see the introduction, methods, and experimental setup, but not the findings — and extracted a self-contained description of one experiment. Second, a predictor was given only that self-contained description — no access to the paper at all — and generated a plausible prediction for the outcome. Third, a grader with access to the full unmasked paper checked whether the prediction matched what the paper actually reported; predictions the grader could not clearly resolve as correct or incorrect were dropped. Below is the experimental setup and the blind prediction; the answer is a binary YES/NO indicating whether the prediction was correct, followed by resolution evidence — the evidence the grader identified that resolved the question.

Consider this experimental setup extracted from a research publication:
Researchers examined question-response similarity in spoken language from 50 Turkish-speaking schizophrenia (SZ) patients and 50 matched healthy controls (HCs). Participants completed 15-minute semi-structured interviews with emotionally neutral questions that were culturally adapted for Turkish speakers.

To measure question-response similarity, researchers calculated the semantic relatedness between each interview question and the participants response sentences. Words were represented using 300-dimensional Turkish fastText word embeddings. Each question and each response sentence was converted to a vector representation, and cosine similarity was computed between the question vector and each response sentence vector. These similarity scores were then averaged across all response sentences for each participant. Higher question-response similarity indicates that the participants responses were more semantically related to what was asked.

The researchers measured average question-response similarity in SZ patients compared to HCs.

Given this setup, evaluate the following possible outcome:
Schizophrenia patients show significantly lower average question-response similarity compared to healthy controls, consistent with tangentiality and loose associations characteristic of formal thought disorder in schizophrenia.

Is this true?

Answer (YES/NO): YES